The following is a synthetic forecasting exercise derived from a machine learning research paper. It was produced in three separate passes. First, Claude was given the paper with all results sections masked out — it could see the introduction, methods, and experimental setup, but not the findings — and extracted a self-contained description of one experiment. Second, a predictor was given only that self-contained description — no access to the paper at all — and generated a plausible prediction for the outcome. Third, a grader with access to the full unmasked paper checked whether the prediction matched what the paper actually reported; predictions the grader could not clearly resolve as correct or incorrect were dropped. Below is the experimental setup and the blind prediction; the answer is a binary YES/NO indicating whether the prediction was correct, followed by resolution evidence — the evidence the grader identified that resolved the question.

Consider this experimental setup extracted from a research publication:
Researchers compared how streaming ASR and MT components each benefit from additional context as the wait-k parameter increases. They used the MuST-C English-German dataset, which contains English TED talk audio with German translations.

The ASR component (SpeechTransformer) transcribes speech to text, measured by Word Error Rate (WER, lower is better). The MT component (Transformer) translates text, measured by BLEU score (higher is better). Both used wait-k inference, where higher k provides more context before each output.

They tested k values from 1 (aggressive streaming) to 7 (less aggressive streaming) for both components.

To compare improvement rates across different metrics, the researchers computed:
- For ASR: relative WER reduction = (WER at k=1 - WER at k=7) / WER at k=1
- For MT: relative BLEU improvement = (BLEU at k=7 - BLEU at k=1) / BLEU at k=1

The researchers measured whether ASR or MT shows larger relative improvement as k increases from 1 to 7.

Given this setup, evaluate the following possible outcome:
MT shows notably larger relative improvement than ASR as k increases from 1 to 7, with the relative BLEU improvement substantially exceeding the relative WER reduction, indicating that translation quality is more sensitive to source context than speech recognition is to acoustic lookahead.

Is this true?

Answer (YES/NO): YES